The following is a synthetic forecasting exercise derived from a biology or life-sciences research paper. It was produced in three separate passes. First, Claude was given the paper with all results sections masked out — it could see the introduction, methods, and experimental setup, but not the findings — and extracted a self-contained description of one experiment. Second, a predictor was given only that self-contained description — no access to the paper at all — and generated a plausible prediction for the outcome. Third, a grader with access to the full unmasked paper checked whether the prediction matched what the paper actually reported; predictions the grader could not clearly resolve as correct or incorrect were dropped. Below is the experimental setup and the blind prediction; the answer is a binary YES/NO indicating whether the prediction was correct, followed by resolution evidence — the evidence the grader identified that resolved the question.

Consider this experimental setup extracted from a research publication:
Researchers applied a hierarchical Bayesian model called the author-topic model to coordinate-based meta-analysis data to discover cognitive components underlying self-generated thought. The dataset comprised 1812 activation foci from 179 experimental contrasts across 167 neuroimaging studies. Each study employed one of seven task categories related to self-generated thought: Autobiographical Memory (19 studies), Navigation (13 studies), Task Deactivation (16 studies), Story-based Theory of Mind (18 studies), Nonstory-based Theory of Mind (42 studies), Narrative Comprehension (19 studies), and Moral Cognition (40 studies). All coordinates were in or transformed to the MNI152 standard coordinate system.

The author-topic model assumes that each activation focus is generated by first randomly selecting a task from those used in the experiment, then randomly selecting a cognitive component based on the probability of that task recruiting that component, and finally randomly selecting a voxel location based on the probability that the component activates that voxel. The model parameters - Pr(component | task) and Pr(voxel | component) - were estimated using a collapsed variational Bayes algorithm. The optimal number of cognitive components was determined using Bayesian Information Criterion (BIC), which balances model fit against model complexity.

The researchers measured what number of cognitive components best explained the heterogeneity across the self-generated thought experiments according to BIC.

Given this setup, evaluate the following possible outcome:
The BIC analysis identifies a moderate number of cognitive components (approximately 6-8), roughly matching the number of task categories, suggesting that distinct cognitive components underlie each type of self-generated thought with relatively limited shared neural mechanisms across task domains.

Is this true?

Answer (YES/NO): NO